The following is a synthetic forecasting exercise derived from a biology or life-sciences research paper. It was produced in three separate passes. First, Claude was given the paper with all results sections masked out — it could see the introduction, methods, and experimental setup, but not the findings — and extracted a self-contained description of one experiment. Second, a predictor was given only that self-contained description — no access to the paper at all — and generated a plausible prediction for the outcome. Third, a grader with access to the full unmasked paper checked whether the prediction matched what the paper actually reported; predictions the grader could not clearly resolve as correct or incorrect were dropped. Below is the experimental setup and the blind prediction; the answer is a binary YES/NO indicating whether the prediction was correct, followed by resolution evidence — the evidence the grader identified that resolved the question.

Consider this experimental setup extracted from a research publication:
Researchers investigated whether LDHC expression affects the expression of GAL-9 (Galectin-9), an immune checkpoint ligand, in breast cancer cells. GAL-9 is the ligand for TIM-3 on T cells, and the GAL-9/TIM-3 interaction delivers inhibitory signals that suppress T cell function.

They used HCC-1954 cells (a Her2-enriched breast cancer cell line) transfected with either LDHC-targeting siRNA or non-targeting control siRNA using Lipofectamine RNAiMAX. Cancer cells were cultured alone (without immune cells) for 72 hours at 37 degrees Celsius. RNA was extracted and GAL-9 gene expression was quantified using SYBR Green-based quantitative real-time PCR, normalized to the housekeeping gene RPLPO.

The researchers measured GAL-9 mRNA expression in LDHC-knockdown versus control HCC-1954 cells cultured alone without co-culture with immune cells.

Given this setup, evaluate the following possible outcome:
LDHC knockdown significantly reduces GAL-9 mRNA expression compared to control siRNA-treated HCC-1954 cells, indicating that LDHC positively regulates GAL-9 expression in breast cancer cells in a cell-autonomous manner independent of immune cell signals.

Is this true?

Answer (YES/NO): NO